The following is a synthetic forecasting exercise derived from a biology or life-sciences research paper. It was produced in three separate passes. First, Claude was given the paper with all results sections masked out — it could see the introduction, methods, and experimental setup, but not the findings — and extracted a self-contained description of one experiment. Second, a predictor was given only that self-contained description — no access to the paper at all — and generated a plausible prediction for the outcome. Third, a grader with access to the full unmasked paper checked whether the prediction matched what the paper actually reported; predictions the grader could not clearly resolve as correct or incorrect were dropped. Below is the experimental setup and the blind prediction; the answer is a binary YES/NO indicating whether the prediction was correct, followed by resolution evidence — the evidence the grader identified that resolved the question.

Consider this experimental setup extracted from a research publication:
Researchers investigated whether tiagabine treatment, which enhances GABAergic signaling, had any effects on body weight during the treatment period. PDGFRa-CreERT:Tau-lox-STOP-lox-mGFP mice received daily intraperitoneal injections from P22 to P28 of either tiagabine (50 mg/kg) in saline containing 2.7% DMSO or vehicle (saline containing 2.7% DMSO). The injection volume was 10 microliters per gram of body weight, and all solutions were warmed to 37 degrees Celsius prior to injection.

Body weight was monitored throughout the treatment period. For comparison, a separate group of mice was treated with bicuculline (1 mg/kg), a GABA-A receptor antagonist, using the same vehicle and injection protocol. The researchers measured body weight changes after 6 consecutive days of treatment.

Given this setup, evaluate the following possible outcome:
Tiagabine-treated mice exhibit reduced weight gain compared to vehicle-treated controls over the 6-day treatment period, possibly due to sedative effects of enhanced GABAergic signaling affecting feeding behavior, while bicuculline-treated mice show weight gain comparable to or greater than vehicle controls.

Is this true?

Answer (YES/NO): YES